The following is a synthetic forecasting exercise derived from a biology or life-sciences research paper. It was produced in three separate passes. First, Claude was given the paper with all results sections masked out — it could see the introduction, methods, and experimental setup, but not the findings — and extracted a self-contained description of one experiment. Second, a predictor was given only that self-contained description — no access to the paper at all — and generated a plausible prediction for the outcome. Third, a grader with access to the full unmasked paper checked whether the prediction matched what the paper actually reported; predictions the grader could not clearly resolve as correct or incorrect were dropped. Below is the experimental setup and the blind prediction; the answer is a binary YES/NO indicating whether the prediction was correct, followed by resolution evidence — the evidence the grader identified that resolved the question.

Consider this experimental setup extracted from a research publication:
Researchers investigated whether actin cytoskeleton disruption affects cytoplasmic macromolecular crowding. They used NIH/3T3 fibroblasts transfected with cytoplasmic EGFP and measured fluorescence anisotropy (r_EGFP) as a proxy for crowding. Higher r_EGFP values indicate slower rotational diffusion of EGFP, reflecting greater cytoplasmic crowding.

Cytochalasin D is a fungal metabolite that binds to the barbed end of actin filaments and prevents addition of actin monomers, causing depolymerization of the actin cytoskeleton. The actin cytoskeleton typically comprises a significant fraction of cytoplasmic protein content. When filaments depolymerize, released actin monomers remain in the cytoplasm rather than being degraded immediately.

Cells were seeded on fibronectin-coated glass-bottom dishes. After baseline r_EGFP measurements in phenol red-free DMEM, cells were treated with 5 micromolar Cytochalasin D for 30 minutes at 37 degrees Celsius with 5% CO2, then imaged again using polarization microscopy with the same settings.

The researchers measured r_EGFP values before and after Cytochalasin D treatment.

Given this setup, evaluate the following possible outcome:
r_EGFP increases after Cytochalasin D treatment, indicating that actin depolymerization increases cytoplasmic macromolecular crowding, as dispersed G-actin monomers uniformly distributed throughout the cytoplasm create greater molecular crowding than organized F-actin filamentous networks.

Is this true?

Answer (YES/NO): YES